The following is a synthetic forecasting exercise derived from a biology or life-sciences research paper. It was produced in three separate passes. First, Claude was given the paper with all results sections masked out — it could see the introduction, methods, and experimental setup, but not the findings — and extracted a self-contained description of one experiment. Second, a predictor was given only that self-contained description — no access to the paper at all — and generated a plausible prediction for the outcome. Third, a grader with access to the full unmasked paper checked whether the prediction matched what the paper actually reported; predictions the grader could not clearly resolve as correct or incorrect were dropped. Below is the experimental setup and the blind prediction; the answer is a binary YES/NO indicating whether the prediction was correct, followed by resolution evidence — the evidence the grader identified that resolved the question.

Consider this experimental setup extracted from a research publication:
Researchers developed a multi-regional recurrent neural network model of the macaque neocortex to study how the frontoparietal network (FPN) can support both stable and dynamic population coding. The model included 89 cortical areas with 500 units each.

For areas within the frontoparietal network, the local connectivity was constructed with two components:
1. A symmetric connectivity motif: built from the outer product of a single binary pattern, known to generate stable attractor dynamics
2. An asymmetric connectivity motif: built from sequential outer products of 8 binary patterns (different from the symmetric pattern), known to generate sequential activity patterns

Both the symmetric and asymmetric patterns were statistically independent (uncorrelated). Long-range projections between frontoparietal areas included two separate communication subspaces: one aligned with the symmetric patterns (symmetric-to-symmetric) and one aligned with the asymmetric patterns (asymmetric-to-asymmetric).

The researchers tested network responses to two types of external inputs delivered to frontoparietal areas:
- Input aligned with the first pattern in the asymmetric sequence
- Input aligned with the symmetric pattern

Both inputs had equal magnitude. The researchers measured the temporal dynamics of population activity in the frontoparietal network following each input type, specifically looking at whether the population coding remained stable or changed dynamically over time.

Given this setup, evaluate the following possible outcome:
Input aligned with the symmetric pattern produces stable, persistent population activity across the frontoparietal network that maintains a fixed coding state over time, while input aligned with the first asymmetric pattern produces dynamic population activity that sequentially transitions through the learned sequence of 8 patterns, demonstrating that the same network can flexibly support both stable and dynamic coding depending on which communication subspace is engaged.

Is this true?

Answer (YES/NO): YES